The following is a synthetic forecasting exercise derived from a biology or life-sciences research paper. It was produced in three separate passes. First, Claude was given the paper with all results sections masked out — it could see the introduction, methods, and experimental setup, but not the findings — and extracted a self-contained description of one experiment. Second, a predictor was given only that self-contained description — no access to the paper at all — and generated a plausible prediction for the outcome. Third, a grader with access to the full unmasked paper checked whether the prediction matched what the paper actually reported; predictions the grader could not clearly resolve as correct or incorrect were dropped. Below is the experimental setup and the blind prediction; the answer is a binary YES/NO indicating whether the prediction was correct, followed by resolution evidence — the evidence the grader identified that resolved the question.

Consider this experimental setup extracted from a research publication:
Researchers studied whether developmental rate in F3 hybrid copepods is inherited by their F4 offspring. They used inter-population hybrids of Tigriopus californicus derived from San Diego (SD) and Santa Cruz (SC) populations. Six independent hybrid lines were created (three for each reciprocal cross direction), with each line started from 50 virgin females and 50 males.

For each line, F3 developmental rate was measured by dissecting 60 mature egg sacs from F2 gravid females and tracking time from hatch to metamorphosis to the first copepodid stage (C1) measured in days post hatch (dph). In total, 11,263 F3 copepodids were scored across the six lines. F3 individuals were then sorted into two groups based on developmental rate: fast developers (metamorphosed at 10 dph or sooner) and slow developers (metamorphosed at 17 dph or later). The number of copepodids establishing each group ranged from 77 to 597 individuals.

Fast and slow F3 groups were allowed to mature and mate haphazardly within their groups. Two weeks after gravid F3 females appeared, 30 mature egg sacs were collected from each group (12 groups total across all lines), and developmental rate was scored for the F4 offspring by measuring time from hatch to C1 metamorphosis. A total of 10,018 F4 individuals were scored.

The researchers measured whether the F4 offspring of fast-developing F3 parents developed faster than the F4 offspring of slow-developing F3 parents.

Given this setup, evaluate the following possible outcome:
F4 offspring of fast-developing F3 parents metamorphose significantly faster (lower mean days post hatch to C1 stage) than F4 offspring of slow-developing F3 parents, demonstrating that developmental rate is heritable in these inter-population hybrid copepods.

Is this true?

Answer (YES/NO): YES